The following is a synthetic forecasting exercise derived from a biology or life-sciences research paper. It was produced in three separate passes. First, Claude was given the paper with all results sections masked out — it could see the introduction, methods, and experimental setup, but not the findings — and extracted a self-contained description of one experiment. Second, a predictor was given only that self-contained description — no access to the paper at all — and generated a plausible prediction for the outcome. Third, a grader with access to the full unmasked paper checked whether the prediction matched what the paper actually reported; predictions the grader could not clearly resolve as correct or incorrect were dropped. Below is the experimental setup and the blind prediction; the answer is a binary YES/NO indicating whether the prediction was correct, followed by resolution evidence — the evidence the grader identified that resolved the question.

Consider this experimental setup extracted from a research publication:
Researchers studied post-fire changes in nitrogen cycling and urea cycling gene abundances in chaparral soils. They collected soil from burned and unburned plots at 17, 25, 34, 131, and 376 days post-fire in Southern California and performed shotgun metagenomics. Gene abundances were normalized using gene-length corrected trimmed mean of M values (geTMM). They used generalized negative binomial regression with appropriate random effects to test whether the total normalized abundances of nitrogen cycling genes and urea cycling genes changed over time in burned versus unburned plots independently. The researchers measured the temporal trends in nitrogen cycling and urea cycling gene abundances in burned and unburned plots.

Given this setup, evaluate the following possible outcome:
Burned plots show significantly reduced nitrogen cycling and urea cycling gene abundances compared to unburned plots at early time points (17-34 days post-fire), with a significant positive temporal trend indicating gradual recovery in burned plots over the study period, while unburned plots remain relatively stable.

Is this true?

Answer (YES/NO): NO